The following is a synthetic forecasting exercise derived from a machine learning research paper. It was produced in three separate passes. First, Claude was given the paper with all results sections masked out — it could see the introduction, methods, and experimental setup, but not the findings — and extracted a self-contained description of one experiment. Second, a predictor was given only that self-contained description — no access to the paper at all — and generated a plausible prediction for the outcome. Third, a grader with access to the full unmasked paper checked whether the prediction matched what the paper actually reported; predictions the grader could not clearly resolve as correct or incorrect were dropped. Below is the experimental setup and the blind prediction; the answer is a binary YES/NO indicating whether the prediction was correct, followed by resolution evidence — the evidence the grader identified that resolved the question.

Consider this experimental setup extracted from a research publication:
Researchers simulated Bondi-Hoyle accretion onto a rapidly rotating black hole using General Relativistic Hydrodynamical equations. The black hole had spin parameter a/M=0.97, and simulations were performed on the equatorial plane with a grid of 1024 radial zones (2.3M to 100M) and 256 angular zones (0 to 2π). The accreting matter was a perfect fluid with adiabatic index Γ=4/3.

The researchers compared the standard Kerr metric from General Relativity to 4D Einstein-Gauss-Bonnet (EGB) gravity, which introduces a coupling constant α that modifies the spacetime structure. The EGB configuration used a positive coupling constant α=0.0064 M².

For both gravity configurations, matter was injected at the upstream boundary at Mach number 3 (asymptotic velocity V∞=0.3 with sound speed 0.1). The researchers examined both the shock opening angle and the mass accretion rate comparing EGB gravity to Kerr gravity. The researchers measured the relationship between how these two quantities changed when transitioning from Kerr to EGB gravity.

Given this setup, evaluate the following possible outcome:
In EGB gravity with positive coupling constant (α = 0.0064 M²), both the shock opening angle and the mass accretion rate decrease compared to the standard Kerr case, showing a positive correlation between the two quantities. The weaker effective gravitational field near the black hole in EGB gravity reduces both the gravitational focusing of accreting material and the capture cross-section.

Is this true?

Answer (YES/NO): NO